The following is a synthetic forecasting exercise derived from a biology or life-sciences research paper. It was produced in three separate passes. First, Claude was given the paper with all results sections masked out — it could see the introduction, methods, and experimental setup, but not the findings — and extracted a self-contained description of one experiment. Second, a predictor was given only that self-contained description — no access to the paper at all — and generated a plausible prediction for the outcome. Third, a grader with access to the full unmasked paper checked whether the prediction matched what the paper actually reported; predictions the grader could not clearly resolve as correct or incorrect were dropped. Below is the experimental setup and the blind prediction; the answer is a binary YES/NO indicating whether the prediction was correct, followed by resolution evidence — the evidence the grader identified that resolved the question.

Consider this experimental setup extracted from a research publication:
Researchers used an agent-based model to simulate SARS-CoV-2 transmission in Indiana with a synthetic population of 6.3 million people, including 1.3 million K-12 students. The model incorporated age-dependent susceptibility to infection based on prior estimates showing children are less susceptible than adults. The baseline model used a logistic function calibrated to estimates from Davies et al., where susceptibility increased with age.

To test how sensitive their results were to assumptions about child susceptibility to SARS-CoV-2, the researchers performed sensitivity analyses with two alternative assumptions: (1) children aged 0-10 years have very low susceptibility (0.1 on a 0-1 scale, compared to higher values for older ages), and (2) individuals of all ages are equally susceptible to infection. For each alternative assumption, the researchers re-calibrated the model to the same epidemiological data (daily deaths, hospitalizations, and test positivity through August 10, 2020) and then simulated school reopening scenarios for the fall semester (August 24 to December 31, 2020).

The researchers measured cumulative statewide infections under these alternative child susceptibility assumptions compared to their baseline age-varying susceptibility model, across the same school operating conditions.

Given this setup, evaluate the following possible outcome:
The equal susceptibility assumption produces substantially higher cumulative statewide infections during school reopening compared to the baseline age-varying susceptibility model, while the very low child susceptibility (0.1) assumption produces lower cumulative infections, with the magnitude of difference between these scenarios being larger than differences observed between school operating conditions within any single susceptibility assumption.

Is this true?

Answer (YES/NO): NO